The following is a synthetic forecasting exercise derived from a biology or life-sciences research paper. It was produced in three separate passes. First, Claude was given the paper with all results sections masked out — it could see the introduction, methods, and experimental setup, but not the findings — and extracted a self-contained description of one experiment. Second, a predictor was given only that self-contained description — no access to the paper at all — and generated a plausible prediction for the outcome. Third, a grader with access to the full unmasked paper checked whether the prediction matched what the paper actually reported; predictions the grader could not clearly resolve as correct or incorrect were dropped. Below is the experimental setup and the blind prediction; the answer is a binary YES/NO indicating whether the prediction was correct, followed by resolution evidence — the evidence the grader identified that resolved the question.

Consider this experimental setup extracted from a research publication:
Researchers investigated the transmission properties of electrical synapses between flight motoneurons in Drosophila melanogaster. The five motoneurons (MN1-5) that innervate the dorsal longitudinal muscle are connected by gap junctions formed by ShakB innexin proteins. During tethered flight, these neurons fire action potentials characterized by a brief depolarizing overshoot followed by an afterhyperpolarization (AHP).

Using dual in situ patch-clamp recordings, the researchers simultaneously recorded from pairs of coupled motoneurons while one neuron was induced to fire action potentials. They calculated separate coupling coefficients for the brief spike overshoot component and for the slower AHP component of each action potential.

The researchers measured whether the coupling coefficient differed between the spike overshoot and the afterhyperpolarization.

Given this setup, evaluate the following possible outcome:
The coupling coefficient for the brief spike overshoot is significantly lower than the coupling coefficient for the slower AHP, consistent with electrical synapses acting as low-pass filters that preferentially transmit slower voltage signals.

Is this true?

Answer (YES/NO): YES